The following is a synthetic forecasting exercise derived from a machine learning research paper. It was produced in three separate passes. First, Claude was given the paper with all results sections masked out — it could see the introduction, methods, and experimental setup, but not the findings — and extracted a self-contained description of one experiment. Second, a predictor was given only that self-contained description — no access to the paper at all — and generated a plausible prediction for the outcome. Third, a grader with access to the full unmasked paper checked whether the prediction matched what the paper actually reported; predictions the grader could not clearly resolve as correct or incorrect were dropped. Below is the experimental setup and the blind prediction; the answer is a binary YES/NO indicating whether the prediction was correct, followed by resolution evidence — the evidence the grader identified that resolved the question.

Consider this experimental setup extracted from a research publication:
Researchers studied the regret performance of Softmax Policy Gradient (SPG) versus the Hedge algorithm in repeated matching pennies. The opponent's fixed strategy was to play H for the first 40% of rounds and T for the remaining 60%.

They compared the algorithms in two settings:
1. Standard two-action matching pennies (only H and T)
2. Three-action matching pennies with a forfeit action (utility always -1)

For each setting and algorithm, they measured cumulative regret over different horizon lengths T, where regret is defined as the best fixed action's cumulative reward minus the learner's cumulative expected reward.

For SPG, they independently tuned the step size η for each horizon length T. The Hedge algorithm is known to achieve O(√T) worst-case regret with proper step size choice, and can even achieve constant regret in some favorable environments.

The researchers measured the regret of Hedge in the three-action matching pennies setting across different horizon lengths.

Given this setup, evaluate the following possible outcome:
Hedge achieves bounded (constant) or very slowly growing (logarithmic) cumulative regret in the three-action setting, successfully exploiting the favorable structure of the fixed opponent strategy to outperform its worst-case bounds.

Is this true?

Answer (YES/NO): YES